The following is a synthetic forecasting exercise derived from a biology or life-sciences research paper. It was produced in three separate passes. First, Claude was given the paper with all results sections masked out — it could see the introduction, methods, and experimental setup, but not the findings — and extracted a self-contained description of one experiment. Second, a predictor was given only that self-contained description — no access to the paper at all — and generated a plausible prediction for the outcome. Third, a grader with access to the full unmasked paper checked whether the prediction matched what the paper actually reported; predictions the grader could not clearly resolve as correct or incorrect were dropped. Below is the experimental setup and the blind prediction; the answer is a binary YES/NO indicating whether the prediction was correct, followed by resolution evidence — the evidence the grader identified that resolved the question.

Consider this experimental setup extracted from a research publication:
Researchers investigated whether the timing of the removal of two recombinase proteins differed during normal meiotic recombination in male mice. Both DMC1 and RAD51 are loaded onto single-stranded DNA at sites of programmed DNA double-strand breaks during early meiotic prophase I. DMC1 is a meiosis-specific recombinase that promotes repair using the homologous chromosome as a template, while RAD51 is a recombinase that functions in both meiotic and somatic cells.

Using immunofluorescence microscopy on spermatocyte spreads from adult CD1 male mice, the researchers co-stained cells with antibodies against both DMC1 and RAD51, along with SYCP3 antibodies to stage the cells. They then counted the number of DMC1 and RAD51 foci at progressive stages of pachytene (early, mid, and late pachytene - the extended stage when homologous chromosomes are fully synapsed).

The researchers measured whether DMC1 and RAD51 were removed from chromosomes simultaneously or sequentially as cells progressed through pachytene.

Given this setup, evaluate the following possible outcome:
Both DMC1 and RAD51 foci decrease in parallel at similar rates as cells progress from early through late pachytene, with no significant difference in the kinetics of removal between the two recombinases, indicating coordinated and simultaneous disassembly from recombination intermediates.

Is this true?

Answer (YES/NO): NO